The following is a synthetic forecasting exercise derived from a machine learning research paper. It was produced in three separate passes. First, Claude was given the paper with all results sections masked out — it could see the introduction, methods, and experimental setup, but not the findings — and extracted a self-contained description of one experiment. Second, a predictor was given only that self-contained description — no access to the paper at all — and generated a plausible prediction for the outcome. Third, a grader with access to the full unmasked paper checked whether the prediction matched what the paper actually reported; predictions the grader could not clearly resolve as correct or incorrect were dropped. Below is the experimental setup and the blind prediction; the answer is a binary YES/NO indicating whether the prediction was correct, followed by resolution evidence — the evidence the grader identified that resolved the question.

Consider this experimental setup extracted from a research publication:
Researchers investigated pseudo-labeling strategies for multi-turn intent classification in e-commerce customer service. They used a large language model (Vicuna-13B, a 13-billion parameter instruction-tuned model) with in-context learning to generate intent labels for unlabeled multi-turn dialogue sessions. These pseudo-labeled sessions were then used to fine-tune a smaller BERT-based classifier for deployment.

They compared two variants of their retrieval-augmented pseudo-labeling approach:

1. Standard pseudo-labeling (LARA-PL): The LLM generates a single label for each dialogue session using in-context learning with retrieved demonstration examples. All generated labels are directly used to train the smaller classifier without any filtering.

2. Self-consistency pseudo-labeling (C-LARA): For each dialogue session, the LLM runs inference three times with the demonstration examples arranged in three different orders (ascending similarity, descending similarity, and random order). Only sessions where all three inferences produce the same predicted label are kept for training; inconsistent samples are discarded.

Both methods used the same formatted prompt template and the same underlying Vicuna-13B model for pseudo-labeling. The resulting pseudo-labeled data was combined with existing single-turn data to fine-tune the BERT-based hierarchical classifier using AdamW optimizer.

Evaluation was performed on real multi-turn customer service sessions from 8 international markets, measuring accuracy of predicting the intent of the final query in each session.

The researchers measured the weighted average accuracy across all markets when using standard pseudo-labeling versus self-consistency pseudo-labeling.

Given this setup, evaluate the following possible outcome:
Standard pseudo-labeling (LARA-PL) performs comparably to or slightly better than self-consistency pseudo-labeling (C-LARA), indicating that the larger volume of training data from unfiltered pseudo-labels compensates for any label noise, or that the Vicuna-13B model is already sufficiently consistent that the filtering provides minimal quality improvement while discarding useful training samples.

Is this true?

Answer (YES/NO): NO